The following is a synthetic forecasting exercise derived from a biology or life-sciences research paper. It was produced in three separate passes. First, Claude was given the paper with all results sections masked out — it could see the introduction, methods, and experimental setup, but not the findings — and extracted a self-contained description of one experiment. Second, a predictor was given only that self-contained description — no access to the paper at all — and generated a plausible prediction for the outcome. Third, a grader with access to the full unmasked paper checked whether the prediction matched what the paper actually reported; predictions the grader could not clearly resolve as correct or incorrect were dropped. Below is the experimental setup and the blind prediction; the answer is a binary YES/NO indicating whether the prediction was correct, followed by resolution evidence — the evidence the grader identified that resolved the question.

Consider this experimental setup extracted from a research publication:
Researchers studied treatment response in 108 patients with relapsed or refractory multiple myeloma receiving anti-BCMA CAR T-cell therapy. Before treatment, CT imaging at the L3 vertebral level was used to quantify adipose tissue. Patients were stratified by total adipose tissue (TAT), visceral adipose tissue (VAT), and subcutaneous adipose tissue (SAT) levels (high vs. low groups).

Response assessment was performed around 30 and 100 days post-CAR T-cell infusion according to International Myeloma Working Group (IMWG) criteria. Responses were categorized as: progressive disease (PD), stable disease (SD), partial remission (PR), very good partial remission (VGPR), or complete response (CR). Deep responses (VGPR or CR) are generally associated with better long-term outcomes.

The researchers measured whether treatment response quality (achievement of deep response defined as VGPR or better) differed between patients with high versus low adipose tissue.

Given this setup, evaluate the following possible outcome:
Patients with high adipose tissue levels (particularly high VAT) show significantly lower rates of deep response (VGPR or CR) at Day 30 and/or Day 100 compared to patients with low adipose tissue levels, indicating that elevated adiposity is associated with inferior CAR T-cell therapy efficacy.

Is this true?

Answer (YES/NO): NO